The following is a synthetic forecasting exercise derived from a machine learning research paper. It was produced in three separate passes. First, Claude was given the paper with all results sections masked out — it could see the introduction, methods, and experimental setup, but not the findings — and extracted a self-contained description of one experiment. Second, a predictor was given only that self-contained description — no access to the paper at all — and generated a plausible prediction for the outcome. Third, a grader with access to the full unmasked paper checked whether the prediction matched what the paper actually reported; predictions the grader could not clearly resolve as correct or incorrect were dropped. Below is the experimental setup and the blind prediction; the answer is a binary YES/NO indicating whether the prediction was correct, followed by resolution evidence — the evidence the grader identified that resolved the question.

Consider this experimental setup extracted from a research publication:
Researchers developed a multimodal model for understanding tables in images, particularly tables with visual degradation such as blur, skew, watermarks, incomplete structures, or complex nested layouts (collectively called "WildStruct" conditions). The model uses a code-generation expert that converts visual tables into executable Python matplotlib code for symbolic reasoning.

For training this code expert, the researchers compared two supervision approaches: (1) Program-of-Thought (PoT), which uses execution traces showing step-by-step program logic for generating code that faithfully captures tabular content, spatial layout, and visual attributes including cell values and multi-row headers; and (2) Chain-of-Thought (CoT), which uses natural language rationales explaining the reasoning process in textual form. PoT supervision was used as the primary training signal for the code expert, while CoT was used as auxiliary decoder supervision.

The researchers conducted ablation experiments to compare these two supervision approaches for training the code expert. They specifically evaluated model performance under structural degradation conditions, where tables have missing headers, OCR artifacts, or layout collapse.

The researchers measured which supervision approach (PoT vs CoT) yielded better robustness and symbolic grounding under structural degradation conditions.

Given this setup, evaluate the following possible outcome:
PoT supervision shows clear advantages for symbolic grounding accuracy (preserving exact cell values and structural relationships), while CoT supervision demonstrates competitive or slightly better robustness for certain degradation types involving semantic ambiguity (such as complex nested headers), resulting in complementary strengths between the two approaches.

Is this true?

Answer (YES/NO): NO